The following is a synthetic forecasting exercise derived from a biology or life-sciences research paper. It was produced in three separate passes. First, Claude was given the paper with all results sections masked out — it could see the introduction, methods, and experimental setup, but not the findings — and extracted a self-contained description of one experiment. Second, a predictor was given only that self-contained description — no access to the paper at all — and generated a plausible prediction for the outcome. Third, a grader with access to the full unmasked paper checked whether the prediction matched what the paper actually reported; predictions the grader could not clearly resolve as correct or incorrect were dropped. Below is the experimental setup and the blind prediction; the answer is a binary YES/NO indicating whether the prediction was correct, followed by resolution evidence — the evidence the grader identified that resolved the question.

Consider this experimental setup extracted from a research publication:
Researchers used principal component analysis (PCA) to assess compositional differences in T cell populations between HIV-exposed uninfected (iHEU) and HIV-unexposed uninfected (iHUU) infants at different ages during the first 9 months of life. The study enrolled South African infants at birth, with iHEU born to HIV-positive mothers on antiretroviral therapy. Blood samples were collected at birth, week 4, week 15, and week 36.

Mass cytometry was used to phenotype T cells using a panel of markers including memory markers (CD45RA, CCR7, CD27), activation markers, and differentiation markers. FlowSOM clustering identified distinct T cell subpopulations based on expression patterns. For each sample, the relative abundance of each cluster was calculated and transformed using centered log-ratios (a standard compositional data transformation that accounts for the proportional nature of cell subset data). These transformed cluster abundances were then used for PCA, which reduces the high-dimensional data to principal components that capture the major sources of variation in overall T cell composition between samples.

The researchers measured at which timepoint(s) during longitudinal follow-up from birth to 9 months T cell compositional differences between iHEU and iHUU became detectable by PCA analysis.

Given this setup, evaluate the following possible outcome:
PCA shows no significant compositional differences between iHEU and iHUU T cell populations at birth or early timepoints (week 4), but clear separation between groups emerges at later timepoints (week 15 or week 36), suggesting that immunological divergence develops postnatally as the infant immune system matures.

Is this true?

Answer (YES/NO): YES